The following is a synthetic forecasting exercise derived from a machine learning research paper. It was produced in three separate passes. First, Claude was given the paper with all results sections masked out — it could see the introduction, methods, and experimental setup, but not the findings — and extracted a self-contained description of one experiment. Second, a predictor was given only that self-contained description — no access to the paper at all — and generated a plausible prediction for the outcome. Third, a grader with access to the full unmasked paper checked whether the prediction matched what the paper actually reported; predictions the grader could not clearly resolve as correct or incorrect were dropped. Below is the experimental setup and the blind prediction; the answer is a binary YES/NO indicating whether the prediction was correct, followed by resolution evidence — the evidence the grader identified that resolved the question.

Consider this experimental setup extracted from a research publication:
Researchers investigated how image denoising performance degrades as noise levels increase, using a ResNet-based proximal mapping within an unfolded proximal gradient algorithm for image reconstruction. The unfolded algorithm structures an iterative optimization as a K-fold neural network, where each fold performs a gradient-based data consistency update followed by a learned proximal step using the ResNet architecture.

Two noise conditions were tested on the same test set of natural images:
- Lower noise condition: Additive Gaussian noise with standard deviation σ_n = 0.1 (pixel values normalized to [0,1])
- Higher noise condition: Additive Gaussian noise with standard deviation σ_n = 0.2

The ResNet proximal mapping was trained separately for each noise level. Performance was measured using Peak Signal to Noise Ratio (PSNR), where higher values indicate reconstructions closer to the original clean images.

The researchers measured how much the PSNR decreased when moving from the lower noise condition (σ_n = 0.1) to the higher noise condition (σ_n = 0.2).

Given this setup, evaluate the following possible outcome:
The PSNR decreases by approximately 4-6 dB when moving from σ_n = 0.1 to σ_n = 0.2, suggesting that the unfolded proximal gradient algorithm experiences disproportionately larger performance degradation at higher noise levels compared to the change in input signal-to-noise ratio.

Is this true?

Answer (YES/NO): NO